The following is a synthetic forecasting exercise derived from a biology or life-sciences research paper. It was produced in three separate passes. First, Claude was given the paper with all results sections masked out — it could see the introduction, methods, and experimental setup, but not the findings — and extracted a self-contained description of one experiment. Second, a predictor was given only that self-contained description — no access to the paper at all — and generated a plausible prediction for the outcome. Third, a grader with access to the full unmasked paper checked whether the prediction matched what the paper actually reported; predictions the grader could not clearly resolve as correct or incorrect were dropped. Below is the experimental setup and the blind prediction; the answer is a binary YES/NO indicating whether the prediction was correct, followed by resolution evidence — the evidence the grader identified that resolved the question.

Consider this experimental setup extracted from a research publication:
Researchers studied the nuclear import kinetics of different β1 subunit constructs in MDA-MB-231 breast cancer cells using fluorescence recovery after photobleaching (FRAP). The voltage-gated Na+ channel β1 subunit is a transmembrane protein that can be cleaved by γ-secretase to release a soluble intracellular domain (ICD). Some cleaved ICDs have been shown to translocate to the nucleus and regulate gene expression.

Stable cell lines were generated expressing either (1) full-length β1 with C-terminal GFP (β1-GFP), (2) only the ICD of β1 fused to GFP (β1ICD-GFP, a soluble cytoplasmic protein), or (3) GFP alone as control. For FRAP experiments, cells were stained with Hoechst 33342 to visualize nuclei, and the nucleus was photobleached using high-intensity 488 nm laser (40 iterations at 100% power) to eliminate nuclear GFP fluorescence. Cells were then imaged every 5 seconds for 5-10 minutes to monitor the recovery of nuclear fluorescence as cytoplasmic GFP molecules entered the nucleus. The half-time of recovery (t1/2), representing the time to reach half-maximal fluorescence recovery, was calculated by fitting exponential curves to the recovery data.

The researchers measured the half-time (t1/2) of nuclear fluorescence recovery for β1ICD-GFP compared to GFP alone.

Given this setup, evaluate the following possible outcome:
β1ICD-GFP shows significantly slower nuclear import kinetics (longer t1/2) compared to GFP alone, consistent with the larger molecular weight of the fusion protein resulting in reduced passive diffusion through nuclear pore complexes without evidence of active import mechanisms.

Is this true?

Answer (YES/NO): NO